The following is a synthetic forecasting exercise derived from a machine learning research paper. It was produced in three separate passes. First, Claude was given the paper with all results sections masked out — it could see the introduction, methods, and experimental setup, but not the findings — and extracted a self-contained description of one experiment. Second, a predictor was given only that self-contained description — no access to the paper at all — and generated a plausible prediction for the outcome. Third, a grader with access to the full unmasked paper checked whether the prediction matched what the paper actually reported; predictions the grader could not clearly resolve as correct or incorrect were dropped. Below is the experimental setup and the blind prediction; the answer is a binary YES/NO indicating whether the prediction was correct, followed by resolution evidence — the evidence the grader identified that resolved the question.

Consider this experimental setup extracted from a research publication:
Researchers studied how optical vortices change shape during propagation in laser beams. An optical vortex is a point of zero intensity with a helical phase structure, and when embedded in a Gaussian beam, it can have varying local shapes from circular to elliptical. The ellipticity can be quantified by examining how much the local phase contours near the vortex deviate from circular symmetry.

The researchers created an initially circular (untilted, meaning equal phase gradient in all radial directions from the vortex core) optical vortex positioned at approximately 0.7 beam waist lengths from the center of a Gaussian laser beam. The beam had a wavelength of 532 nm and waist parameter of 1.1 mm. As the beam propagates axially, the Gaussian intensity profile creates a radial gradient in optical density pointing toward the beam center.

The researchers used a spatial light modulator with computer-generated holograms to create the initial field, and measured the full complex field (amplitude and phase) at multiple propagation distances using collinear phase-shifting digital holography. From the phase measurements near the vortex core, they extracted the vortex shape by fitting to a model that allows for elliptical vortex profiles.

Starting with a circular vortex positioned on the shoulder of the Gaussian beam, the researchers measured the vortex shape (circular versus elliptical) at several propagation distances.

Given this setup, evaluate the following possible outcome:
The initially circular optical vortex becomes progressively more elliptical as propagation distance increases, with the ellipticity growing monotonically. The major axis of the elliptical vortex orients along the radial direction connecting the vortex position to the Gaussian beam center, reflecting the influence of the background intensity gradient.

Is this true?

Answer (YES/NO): NO